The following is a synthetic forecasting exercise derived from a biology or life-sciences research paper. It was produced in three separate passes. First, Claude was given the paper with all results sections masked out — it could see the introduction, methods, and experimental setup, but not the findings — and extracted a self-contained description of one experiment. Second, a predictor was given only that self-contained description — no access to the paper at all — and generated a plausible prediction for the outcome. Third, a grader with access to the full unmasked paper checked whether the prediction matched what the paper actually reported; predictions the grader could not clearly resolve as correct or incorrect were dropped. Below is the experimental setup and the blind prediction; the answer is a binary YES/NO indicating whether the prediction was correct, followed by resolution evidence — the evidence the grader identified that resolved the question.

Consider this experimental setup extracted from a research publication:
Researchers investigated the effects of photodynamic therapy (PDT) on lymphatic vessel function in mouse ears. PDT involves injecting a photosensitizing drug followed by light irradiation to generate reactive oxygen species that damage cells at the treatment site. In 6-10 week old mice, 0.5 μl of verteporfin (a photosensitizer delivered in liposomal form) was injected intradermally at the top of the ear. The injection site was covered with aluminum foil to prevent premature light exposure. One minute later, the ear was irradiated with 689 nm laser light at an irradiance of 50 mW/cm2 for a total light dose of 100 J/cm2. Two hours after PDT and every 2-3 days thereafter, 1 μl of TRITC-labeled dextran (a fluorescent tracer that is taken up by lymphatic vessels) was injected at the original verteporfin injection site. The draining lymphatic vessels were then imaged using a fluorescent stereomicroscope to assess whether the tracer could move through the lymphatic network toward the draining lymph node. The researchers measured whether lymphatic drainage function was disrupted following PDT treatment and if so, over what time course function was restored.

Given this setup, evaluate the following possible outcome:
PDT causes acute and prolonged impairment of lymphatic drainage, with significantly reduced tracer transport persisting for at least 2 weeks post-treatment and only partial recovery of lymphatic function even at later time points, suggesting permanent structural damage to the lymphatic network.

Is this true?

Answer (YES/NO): NO